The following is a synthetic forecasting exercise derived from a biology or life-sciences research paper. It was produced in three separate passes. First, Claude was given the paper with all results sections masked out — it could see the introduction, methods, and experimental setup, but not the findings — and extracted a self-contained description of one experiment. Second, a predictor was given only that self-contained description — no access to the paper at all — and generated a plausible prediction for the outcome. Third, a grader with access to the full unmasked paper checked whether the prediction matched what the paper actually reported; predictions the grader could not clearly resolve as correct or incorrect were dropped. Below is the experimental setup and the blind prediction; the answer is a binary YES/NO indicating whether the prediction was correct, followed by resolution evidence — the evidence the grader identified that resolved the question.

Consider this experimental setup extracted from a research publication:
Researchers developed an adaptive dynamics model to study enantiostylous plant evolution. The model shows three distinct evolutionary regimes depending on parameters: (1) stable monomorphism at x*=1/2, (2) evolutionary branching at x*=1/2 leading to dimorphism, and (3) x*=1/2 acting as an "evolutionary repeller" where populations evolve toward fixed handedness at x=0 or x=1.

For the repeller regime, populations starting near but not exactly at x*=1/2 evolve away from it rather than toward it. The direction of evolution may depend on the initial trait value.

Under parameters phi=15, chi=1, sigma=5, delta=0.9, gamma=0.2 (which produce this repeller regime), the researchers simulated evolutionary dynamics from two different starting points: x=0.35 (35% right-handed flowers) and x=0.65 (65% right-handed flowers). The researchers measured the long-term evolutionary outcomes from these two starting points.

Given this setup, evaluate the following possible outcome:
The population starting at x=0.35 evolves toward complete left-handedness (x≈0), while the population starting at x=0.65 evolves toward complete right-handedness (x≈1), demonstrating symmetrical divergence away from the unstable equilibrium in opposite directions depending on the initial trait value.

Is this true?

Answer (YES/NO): YES